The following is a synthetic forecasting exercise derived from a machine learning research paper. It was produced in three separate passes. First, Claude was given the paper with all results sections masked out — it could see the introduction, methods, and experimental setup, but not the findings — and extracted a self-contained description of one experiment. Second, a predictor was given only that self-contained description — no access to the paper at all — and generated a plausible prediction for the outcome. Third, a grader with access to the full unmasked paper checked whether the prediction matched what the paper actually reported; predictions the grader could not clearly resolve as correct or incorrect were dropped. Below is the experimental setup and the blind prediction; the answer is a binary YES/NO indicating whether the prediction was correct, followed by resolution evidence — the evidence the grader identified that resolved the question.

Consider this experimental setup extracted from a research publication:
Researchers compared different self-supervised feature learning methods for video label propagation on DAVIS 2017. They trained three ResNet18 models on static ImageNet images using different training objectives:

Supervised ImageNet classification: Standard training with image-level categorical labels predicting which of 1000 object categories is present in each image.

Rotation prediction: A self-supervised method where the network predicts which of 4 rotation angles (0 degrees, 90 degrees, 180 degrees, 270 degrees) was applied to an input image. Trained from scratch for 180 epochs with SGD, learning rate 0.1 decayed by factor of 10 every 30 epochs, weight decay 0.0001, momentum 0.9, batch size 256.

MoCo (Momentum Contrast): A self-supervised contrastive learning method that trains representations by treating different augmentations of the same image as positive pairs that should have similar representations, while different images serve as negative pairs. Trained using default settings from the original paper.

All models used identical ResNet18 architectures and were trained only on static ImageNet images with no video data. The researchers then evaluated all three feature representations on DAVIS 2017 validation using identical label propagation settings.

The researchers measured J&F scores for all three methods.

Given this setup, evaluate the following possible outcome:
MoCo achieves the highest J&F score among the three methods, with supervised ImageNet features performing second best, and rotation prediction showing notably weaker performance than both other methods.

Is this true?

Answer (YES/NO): NO